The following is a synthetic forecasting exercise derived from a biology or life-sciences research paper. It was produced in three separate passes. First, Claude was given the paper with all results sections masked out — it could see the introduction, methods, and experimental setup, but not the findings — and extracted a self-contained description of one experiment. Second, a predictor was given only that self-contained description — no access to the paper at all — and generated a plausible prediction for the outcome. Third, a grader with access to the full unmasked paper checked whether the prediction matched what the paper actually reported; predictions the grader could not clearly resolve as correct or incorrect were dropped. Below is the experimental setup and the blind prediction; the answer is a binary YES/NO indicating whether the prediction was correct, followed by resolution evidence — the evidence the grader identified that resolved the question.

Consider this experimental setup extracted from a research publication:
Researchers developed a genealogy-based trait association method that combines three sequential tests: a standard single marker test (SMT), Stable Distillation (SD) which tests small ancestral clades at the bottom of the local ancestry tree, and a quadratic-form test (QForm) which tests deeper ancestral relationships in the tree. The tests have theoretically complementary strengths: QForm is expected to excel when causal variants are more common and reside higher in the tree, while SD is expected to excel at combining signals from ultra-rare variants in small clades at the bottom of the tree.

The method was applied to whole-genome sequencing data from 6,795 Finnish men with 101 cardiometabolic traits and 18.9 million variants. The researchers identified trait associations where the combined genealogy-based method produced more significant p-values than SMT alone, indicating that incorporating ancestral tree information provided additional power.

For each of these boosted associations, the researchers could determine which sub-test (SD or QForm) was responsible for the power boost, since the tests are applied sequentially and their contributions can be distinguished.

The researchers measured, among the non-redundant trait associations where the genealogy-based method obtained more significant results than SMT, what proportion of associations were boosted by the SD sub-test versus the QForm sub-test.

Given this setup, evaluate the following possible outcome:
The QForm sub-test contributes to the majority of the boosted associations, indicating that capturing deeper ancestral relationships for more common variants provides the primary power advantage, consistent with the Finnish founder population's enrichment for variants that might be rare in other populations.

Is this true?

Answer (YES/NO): NO